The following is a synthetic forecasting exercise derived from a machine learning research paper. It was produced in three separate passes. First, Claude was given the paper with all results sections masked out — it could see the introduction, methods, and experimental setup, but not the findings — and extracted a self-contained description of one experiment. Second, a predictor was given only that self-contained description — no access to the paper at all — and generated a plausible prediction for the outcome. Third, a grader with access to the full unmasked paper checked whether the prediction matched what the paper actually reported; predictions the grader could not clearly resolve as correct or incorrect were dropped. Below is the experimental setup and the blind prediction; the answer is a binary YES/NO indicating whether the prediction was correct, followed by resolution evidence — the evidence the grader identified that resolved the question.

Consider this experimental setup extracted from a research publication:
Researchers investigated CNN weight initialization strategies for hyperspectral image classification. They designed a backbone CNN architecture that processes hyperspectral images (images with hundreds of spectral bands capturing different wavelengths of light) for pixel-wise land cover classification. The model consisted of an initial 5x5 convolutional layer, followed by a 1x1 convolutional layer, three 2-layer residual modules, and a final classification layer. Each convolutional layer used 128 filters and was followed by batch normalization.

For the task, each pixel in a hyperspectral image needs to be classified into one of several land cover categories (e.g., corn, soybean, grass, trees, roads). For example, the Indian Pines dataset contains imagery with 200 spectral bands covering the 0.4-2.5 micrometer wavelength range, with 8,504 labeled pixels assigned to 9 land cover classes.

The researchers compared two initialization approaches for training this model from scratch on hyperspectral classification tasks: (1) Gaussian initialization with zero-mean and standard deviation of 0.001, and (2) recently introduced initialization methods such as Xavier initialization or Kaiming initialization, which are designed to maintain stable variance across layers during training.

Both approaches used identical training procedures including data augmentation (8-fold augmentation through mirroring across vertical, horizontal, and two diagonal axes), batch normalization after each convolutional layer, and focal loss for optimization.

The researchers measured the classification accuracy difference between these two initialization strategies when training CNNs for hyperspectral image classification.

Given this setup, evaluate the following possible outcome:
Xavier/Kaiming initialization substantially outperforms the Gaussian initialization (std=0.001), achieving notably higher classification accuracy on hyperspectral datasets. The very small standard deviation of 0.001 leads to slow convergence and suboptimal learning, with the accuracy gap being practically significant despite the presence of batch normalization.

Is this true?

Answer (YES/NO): NO